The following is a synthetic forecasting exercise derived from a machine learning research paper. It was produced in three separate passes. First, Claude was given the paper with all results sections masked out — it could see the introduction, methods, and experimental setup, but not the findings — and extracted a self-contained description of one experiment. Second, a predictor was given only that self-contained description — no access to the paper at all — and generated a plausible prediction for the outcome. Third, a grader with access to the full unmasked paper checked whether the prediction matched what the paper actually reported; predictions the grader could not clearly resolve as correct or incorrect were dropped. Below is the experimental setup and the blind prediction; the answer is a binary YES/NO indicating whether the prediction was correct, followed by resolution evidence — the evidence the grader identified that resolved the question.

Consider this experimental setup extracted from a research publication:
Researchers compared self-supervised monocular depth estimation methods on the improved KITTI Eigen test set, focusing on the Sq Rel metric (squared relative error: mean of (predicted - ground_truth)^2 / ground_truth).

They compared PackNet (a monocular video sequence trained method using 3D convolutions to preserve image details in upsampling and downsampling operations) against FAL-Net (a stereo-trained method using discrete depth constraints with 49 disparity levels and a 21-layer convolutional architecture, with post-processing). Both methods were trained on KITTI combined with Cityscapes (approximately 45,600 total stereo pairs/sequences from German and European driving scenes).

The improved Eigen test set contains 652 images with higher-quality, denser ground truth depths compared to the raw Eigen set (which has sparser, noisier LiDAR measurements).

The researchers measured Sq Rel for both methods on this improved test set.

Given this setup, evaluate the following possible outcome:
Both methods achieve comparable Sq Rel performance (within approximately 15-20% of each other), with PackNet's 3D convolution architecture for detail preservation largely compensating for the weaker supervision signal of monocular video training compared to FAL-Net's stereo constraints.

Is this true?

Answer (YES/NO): NO